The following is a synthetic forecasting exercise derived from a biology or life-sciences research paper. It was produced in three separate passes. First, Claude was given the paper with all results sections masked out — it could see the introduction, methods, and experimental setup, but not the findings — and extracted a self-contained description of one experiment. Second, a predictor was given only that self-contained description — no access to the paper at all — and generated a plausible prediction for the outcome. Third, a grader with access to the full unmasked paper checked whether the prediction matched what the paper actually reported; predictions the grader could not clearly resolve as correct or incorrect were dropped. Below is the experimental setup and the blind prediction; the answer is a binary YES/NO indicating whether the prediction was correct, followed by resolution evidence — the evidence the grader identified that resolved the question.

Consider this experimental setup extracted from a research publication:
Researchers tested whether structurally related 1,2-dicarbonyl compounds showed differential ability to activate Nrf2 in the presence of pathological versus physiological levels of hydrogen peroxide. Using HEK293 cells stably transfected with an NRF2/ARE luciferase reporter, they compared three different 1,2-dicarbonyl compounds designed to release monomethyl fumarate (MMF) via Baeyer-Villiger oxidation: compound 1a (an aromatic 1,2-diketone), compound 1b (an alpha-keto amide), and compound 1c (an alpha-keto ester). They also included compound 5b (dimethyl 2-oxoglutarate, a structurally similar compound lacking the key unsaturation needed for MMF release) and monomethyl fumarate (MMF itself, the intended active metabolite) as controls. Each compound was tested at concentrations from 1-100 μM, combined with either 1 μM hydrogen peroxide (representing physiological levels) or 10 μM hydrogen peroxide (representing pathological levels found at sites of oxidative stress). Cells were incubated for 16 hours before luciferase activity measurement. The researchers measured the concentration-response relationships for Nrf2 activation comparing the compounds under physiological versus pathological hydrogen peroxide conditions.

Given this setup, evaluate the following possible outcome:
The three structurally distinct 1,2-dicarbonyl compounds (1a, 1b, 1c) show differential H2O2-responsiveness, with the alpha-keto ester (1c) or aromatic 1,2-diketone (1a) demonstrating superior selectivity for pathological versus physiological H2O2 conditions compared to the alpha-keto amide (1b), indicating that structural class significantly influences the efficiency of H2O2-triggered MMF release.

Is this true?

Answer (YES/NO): YES